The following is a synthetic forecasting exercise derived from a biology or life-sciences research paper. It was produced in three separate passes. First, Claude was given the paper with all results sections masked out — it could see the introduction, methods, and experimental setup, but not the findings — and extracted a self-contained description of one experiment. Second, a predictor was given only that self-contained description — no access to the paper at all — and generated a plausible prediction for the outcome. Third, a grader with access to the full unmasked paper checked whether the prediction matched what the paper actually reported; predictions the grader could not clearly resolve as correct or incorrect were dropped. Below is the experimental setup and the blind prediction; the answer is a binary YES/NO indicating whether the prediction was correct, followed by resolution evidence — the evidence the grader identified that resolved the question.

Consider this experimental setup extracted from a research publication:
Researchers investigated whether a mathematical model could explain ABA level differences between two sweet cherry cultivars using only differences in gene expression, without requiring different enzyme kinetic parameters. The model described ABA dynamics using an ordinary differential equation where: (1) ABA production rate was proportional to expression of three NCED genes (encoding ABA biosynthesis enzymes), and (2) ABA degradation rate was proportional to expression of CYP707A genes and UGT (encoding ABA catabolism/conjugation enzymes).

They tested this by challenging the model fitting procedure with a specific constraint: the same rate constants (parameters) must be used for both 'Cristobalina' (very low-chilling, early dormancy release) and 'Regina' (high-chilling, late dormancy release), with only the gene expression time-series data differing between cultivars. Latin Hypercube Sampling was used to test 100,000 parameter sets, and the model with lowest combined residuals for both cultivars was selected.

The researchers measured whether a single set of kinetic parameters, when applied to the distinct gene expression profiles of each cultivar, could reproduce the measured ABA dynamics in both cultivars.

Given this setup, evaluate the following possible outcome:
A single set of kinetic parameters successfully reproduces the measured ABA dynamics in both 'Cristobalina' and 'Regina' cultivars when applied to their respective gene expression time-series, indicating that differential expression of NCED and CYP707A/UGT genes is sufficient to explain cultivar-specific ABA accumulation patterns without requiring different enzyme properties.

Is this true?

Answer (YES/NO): YES